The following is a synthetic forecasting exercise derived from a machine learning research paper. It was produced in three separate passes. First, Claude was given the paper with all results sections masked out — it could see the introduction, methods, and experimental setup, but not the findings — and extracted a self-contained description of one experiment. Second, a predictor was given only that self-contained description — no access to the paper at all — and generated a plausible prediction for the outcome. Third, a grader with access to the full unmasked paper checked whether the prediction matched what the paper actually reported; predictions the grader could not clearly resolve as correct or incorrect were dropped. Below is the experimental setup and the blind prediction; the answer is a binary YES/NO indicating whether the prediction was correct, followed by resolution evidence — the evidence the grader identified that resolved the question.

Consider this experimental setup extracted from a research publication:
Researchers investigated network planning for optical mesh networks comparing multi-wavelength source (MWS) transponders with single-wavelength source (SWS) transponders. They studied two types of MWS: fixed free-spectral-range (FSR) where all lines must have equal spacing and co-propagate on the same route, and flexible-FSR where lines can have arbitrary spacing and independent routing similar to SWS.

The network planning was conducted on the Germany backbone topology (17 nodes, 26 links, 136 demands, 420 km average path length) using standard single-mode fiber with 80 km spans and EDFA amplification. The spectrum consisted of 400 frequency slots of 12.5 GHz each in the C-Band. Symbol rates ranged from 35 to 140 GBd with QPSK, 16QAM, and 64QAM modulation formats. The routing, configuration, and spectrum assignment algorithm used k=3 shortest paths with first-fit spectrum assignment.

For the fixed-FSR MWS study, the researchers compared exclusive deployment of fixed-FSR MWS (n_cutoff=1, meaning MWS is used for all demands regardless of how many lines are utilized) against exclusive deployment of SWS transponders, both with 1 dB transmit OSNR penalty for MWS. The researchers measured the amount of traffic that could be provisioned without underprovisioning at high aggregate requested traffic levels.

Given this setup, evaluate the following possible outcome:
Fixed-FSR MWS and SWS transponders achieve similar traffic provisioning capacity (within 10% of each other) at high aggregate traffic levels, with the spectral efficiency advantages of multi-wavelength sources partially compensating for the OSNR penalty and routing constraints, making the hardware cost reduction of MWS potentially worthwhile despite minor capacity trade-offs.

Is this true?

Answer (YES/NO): NO